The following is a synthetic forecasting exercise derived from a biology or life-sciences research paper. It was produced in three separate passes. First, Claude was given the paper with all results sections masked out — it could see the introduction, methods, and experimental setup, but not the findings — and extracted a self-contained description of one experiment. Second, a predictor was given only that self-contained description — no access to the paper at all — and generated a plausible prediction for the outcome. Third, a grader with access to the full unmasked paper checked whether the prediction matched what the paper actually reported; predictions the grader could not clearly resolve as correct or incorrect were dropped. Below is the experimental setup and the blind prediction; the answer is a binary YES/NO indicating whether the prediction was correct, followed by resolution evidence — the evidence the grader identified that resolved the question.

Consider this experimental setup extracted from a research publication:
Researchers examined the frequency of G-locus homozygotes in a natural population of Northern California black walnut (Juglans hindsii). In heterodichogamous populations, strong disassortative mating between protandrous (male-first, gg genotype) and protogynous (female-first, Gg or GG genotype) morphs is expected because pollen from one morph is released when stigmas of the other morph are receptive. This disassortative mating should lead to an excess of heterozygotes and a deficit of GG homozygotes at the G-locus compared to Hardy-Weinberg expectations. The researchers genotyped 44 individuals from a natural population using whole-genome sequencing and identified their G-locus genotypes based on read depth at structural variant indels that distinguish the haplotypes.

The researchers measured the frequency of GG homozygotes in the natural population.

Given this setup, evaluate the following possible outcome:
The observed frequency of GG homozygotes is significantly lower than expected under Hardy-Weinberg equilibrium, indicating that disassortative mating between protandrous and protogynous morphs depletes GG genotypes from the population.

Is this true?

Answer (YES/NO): NO